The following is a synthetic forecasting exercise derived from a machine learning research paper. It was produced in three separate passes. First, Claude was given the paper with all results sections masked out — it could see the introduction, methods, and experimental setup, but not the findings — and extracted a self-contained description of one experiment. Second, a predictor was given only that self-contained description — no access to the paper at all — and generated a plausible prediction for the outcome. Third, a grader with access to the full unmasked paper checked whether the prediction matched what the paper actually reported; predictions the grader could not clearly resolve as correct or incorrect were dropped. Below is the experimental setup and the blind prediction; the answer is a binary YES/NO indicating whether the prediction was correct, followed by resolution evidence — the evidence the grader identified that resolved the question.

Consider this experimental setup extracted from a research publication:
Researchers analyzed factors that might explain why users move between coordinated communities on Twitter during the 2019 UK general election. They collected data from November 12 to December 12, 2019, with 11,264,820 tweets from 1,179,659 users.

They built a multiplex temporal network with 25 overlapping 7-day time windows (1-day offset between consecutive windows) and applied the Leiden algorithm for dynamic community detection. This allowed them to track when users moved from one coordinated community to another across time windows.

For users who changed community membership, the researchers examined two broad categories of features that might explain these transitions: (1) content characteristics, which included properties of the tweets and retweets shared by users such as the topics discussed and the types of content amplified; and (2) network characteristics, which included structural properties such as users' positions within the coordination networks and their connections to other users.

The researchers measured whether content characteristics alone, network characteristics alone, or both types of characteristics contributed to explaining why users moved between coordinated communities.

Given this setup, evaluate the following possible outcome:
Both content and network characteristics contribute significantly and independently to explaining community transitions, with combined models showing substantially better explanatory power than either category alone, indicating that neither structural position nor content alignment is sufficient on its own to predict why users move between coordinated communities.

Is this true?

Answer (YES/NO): NO